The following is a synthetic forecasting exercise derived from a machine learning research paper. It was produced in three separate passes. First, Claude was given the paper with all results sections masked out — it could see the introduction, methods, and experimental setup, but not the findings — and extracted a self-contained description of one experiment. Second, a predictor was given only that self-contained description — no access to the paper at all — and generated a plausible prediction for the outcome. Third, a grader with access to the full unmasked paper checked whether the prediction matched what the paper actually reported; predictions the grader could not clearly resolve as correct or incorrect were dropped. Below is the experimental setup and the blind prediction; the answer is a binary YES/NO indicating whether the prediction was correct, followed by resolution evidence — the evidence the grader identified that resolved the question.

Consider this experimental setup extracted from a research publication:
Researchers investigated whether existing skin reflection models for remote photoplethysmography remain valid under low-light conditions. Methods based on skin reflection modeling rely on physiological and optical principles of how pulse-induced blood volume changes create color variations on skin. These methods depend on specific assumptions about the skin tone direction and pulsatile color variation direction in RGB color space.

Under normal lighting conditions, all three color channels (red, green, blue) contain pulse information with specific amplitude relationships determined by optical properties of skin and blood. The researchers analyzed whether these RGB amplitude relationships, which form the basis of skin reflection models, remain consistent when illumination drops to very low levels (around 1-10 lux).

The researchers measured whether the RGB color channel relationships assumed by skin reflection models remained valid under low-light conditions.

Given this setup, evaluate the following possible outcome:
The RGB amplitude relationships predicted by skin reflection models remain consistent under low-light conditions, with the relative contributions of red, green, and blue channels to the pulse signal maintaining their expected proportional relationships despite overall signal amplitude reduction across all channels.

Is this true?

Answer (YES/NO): NO